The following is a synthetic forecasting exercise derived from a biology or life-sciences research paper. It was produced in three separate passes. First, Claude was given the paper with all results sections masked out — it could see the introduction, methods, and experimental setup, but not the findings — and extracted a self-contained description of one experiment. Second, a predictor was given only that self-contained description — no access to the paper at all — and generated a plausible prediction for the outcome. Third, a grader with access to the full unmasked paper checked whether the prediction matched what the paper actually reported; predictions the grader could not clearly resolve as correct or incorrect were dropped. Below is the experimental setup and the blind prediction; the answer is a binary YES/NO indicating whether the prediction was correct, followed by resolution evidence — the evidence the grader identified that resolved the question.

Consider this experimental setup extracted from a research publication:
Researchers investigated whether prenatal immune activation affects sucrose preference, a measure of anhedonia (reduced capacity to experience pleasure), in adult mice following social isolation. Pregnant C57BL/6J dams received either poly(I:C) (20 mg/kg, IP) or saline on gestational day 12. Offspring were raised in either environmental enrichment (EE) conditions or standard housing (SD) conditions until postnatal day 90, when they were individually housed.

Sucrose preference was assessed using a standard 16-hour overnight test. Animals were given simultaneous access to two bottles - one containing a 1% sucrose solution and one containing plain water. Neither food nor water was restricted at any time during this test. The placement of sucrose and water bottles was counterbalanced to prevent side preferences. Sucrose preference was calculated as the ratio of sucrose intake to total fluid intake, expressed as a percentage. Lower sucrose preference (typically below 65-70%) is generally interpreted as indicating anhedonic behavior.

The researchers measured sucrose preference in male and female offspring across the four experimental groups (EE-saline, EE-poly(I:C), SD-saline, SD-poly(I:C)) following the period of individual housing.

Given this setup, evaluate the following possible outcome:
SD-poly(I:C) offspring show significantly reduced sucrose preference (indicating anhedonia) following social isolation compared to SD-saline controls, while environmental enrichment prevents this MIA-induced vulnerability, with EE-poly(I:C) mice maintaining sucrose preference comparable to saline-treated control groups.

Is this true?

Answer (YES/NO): NO